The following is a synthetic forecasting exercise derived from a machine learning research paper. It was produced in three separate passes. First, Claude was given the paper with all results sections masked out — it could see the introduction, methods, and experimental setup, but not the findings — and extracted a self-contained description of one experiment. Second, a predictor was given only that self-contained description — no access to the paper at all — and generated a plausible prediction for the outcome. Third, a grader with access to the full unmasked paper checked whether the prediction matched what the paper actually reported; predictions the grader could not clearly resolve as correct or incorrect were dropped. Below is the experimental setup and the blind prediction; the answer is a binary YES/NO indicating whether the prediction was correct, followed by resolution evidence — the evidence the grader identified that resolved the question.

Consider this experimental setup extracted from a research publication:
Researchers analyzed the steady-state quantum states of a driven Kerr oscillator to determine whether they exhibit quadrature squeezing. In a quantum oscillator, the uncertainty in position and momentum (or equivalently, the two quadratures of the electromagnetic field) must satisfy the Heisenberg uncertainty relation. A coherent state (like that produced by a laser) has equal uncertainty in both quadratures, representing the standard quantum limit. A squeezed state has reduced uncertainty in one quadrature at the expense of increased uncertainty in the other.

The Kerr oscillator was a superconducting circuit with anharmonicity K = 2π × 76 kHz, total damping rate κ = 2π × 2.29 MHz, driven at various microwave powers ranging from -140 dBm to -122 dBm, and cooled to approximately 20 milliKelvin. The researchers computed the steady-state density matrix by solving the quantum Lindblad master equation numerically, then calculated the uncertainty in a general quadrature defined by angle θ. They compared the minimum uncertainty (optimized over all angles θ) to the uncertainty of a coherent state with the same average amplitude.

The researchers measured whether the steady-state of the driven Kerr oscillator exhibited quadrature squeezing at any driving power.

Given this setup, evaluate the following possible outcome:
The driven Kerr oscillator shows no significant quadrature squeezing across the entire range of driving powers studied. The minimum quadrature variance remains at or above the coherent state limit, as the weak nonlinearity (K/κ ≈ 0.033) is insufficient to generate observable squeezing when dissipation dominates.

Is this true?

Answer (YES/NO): NO